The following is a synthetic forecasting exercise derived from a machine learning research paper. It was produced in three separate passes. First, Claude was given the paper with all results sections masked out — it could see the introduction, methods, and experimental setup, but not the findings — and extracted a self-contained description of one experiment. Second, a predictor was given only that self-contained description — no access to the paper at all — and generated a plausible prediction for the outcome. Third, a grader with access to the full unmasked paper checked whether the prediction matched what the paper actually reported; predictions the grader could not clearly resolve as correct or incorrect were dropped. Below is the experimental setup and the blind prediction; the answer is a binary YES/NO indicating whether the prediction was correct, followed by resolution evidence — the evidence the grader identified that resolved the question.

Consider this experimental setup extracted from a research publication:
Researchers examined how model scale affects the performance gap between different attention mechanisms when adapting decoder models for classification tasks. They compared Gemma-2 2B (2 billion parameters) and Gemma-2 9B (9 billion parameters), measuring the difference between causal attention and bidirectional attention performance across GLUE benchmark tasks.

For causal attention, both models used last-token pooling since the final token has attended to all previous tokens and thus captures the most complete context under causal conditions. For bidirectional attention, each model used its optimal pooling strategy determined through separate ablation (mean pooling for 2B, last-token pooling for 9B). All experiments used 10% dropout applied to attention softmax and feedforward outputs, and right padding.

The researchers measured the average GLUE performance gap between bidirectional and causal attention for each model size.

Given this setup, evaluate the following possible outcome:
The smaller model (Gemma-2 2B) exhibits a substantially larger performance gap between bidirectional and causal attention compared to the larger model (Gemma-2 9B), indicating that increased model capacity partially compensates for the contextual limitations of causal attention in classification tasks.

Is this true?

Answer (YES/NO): NO